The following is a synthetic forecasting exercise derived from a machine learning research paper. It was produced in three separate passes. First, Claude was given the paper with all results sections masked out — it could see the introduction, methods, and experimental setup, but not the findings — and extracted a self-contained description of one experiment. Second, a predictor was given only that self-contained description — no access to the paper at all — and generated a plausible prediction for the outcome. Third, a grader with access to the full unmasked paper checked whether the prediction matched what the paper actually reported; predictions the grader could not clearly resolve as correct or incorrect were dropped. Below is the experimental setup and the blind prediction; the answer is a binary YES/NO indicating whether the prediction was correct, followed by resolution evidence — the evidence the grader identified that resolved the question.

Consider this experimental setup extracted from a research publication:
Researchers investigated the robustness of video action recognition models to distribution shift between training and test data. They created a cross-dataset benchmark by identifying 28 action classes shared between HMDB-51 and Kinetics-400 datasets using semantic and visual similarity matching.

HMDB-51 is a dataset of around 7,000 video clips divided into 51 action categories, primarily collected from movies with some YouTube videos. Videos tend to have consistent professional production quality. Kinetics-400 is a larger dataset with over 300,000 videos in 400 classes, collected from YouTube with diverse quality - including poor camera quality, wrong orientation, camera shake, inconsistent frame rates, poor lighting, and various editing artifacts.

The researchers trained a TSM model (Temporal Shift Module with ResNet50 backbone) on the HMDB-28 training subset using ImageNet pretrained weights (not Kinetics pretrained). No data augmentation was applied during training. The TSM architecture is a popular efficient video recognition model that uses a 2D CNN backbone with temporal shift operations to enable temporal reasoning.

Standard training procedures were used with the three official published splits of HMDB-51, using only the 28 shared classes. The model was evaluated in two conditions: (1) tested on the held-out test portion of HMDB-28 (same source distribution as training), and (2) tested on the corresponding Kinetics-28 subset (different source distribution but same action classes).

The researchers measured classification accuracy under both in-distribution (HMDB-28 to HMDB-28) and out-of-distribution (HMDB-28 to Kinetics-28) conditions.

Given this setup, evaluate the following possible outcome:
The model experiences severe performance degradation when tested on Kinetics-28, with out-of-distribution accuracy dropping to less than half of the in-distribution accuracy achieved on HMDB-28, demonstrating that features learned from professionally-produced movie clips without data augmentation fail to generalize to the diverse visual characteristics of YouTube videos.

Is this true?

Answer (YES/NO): NO